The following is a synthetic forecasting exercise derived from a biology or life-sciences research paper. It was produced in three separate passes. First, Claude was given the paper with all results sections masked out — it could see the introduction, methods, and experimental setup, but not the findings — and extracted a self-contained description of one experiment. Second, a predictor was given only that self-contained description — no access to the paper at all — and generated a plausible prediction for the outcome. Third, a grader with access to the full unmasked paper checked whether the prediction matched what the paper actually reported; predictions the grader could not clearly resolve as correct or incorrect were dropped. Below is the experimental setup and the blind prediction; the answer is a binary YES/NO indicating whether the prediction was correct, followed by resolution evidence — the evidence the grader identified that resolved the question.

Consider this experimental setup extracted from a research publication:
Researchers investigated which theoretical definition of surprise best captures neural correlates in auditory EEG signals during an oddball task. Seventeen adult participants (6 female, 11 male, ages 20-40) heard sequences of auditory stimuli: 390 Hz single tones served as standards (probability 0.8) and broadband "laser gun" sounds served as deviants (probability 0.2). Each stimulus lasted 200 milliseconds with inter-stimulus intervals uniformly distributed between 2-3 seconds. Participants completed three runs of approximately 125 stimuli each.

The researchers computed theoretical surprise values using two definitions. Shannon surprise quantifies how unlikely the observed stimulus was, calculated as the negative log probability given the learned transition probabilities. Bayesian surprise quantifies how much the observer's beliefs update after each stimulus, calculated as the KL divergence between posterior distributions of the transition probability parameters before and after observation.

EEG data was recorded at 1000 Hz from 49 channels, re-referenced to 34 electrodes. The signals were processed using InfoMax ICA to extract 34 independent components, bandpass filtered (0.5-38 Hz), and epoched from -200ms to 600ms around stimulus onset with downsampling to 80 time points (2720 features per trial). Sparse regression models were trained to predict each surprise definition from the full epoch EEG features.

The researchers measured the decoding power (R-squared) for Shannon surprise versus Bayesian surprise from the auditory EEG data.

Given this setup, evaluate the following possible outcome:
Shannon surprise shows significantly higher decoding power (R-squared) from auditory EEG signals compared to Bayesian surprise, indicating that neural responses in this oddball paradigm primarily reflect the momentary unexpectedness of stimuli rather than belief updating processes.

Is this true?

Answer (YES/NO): YES